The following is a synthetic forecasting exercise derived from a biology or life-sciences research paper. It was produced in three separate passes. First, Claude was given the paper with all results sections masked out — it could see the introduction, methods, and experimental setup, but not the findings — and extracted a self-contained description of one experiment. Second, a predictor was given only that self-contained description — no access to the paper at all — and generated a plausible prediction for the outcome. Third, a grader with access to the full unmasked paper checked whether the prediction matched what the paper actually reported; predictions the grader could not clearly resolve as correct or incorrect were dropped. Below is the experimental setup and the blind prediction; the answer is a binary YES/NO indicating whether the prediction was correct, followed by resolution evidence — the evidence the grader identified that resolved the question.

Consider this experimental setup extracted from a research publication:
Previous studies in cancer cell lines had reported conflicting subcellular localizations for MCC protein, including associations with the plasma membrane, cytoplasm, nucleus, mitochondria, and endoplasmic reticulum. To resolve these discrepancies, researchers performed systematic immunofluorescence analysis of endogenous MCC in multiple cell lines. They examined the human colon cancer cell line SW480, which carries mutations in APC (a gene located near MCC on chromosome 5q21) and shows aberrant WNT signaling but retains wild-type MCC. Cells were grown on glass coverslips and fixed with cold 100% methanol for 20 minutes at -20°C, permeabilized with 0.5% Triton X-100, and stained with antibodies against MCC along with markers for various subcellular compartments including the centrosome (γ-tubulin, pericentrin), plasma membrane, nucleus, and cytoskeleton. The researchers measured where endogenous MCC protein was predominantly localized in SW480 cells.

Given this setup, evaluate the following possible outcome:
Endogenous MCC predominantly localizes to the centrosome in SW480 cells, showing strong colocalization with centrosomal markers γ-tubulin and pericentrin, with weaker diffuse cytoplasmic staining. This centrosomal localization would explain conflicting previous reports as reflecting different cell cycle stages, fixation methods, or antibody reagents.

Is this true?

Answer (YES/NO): NO